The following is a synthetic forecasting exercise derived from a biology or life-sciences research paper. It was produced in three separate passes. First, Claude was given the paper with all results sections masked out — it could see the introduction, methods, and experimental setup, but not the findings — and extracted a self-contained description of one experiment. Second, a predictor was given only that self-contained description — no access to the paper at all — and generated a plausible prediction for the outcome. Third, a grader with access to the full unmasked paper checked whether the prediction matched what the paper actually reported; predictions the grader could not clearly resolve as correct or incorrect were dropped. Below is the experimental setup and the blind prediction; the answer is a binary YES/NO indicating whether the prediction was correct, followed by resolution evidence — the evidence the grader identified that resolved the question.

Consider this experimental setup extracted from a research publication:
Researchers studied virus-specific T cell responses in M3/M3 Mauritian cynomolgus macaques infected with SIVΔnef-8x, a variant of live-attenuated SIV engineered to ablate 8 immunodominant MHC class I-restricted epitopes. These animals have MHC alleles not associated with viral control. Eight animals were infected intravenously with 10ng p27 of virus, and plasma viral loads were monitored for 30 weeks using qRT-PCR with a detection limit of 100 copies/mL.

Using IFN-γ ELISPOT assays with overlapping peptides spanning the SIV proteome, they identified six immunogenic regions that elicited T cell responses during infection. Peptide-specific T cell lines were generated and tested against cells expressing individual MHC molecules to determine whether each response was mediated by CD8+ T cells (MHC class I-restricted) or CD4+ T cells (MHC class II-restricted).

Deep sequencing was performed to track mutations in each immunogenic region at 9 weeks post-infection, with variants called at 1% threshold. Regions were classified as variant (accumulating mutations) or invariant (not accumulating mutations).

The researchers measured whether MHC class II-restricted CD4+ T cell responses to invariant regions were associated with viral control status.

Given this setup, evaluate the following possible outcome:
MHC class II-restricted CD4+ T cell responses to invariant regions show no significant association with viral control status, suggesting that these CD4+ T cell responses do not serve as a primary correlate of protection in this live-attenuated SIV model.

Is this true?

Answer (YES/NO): NO